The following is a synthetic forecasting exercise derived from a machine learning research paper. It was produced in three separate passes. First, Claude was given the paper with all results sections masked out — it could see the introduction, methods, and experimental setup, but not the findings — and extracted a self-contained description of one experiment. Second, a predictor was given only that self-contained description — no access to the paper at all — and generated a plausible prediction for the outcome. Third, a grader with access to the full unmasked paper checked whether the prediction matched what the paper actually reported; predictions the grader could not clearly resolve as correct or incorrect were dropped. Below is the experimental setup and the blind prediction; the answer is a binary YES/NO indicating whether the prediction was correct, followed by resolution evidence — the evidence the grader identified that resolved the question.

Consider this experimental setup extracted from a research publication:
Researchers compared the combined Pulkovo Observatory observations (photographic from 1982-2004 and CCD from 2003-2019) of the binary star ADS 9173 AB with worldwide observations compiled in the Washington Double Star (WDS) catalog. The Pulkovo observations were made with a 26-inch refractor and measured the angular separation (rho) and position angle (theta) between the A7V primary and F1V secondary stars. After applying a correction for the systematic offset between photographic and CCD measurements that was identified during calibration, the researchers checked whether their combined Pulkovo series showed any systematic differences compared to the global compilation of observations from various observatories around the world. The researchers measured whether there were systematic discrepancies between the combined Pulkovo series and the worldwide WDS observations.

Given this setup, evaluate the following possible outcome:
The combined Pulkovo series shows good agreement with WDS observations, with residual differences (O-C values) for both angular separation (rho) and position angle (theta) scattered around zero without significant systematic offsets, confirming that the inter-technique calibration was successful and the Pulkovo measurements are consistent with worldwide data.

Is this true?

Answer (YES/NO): YES